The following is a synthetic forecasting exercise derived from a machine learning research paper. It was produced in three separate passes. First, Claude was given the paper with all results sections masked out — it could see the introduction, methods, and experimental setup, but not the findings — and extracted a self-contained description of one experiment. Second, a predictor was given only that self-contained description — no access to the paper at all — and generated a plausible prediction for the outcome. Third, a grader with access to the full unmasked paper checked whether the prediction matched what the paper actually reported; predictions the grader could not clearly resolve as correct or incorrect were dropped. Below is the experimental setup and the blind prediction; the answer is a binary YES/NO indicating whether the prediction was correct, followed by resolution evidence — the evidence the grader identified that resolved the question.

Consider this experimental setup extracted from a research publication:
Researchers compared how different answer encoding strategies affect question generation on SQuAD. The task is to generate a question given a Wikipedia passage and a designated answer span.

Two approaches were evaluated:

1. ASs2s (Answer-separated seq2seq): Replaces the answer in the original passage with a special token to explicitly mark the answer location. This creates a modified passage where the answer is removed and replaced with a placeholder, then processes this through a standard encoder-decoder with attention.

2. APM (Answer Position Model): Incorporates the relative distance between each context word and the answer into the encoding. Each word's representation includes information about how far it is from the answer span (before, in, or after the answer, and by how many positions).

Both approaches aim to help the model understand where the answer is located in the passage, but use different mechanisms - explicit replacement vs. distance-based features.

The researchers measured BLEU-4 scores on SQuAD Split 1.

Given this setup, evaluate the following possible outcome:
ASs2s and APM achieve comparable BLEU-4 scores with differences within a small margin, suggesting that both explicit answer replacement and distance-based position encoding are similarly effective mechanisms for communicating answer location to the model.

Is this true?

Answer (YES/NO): YES